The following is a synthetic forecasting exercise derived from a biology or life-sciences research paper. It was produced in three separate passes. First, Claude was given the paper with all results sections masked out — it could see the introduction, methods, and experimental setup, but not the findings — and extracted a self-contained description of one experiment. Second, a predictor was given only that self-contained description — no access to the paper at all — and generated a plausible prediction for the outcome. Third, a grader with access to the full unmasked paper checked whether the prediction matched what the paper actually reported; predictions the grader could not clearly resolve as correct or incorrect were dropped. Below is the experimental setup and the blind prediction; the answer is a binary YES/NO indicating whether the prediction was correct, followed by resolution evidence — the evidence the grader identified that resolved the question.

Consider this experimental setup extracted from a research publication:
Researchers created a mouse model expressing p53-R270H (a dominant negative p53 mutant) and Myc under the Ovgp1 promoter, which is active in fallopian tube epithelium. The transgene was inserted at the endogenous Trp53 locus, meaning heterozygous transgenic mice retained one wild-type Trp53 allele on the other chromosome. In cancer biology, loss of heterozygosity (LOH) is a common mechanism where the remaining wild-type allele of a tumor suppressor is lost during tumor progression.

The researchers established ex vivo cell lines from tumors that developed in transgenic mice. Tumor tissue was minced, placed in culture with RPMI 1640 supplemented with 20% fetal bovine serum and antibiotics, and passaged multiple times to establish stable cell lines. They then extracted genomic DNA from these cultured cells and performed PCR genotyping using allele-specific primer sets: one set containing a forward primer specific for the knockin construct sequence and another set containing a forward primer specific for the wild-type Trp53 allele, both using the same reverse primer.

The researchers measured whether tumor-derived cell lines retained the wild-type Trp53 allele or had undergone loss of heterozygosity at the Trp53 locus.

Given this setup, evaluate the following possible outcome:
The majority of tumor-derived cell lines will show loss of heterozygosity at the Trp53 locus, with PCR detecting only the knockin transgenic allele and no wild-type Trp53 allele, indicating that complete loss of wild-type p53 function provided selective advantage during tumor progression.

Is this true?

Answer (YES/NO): YES